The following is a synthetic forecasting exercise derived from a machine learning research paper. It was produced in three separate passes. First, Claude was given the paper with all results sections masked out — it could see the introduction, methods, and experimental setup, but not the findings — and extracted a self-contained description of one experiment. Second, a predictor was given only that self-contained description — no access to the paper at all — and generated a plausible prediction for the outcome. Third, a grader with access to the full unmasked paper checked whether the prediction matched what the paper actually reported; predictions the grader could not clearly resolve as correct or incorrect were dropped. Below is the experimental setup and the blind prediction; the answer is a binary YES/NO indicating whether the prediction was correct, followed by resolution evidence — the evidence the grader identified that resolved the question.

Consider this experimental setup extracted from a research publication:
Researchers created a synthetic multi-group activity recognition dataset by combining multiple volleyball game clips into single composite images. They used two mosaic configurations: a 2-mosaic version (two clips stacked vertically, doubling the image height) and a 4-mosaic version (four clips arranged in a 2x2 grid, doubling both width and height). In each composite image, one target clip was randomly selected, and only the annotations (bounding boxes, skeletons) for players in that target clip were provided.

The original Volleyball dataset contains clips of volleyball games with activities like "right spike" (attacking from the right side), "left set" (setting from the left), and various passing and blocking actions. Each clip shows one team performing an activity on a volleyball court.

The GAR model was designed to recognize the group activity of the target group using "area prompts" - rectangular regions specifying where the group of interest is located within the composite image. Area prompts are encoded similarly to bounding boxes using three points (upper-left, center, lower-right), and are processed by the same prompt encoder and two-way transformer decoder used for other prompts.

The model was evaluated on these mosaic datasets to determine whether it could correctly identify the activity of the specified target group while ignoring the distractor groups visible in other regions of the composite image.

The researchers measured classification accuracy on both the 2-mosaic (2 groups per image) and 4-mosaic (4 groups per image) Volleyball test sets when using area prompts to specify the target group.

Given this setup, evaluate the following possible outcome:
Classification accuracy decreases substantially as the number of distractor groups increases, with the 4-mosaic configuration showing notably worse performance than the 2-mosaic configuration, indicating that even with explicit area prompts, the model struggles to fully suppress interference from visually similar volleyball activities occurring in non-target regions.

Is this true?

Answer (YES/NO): YES